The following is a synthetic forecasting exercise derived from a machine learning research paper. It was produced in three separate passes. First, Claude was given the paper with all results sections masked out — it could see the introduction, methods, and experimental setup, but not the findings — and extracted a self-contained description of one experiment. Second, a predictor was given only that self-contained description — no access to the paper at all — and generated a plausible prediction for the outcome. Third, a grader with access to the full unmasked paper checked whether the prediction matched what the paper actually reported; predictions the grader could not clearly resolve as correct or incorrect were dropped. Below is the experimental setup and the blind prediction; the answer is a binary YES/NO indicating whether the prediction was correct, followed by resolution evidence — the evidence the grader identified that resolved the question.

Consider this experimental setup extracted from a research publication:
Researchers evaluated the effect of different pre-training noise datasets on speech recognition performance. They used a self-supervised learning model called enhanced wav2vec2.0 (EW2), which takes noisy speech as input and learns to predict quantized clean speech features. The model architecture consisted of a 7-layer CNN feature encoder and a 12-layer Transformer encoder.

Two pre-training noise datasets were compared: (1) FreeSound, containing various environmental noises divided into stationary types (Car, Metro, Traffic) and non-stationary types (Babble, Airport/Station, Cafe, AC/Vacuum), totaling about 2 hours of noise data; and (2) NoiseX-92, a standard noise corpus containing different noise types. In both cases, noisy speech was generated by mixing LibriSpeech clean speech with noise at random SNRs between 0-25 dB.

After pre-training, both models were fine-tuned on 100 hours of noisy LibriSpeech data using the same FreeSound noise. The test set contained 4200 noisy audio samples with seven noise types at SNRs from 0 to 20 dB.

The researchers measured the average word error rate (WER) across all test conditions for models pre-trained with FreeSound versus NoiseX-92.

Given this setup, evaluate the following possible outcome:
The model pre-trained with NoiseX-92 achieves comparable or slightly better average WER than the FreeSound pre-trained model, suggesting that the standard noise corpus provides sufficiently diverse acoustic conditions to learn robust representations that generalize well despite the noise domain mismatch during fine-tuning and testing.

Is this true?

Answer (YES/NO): NO